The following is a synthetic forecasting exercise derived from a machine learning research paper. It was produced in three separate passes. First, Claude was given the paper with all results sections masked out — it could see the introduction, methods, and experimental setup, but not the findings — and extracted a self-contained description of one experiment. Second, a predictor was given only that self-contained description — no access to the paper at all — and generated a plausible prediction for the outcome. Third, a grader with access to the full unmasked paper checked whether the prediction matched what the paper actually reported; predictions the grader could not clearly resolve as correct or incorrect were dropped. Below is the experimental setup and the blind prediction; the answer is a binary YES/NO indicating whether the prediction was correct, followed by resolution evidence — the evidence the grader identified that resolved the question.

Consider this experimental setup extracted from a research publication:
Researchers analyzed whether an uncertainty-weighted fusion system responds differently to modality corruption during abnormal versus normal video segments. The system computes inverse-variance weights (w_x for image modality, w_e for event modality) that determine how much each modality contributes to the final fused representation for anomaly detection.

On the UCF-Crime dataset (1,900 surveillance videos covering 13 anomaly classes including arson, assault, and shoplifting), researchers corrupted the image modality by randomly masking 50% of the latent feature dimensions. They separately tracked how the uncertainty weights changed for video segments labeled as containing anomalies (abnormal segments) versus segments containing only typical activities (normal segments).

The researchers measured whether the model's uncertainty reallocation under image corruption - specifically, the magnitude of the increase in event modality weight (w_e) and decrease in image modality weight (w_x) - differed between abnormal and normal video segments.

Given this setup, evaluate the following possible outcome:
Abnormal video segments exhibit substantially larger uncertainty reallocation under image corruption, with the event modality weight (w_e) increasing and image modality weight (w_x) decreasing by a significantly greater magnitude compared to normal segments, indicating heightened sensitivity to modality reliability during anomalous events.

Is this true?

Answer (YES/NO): NO